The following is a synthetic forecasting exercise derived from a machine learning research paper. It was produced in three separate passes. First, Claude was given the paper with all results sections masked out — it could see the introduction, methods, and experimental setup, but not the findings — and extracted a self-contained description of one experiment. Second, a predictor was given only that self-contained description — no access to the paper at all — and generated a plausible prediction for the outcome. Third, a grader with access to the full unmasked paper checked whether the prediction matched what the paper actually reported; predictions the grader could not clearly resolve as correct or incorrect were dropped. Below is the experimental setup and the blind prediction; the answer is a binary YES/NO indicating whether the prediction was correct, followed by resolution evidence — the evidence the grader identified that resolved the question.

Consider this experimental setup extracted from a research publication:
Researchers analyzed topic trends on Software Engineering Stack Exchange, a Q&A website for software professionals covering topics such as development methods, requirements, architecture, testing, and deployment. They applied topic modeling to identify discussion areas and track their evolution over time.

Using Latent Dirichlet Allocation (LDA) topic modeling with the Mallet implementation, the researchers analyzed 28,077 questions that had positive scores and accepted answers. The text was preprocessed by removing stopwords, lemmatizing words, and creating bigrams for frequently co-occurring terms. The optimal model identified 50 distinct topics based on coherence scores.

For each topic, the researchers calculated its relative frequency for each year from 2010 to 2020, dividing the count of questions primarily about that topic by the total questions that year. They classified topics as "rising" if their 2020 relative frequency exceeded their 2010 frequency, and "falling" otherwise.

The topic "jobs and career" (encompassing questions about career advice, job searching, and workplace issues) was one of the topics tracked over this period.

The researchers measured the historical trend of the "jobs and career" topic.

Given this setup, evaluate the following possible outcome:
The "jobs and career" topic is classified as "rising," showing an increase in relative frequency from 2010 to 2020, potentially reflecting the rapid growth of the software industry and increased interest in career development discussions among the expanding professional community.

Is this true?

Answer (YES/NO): NO